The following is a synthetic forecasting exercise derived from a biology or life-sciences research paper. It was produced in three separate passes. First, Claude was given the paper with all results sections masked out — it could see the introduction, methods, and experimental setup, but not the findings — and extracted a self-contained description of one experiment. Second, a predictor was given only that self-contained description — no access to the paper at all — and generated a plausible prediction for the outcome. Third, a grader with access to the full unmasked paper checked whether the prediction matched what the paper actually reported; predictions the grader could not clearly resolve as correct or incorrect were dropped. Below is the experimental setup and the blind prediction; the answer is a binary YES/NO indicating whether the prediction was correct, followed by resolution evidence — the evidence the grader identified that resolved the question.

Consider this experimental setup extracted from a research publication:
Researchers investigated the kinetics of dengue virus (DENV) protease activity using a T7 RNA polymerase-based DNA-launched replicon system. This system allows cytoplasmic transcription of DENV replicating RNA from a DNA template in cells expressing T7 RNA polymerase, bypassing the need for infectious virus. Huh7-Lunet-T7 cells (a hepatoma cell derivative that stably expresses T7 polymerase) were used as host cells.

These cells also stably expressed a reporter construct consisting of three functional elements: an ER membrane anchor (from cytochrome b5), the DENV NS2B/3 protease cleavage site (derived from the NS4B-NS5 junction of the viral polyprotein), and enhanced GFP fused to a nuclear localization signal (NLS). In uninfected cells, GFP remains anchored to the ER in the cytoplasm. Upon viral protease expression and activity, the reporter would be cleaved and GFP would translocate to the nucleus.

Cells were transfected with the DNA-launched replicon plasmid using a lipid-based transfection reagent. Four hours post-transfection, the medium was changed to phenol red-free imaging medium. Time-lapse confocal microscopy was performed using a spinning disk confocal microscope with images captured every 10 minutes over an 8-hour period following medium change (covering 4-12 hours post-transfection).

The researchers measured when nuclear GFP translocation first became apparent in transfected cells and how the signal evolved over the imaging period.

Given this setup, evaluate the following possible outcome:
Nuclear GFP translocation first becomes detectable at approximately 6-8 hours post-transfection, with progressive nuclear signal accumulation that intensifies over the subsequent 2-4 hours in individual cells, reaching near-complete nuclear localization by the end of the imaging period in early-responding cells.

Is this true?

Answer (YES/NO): NO